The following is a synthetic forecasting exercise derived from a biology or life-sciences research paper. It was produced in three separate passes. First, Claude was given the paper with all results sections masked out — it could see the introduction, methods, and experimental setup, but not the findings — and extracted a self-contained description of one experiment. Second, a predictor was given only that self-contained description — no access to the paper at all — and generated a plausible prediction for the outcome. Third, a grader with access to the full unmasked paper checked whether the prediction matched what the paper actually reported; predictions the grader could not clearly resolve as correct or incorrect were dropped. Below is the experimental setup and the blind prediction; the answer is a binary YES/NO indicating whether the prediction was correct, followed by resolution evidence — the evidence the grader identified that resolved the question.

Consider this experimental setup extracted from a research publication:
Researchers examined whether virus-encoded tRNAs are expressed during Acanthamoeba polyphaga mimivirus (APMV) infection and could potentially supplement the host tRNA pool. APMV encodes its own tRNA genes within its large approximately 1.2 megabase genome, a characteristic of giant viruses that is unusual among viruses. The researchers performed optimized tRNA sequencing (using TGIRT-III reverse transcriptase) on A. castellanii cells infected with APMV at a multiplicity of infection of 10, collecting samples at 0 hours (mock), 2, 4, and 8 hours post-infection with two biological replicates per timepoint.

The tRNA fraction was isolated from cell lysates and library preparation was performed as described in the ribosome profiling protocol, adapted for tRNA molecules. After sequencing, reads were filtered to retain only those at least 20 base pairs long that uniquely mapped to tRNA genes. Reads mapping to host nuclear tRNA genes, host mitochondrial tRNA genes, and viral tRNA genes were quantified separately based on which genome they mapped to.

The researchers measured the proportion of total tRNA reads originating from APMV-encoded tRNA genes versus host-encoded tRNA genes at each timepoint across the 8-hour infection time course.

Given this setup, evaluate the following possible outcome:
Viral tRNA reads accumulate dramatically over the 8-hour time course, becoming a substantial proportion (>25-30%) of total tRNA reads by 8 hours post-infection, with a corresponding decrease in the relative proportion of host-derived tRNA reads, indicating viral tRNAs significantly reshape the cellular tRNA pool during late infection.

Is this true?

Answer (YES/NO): NO